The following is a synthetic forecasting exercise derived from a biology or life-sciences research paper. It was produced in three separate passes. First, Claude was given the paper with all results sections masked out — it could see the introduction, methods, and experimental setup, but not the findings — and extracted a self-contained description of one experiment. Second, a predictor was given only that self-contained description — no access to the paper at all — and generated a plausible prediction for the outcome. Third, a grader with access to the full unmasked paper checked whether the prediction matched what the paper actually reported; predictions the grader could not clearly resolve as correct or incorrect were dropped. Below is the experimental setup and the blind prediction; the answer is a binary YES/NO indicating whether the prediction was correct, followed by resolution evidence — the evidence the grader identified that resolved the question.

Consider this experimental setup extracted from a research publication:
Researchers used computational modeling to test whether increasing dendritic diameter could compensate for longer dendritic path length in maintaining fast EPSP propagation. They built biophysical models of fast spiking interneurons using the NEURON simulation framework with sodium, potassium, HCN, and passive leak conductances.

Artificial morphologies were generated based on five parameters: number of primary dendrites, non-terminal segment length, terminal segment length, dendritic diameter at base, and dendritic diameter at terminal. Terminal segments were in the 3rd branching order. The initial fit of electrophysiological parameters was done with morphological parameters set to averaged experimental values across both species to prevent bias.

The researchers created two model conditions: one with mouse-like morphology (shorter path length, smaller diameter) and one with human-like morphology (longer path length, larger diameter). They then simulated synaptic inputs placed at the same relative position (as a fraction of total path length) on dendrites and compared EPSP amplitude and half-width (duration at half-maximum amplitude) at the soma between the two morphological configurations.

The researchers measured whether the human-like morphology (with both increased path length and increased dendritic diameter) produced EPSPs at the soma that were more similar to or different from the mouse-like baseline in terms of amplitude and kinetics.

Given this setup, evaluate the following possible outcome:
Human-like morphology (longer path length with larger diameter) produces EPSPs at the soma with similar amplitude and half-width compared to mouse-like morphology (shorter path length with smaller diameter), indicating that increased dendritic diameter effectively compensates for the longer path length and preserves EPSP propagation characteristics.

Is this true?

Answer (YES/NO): NO